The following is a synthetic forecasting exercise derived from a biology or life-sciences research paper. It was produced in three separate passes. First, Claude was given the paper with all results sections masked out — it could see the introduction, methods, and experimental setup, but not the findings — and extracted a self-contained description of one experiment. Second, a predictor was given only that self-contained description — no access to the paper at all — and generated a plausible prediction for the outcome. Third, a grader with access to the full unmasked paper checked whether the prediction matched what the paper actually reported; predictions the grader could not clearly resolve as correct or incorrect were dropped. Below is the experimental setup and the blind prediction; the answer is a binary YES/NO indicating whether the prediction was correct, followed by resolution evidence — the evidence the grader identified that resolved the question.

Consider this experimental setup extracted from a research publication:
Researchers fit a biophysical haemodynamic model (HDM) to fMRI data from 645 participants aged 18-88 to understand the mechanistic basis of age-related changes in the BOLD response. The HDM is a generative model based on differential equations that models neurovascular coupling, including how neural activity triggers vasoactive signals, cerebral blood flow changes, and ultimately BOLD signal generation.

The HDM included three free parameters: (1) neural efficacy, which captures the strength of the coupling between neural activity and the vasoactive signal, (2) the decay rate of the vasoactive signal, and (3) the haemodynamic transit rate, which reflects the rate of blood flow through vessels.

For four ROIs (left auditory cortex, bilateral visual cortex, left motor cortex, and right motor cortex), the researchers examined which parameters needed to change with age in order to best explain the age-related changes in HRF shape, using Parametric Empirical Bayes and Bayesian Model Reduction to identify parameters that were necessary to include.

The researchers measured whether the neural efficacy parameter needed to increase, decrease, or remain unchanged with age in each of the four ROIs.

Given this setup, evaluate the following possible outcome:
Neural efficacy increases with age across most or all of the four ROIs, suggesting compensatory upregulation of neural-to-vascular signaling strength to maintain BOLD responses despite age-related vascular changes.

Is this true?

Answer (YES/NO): NO